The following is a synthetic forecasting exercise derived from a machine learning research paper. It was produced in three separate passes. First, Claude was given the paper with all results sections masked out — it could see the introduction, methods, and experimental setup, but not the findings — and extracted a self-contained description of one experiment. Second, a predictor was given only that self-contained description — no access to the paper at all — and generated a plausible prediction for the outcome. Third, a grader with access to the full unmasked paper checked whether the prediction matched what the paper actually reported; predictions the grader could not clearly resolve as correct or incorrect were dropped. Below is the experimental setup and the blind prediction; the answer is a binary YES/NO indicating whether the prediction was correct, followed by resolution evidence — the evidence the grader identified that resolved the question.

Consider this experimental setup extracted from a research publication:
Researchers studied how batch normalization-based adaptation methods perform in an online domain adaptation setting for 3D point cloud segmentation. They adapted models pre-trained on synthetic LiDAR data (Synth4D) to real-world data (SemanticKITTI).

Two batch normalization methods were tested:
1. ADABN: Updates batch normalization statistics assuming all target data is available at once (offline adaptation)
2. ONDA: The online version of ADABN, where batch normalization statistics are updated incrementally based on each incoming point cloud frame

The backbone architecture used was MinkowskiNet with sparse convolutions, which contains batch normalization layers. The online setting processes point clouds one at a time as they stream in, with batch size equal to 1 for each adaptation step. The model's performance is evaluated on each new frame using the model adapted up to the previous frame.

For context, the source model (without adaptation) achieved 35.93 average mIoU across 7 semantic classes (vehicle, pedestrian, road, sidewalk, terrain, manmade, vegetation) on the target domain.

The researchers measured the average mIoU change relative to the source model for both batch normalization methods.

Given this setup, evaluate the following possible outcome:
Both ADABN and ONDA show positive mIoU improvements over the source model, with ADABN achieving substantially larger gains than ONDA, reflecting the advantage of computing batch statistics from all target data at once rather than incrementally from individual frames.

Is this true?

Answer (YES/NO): NO